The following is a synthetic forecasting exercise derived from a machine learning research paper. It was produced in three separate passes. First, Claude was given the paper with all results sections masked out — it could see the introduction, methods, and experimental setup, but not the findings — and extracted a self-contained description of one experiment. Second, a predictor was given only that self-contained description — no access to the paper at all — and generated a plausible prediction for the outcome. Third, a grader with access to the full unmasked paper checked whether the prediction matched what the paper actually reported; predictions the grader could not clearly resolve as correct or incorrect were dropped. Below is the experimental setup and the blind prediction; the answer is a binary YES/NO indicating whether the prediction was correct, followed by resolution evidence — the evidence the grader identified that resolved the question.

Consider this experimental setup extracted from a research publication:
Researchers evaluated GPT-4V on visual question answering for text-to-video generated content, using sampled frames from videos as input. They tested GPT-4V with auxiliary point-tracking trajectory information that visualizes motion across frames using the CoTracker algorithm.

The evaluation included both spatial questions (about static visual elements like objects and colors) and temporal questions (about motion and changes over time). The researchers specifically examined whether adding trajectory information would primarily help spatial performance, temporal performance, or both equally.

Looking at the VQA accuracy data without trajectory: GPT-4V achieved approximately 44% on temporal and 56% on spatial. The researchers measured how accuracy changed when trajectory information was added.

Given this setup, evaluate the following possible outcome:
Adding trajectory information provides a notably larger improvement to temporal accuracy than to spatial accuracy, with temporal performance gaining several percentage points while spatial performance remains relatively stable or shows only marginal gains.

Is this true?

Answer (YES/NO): NO